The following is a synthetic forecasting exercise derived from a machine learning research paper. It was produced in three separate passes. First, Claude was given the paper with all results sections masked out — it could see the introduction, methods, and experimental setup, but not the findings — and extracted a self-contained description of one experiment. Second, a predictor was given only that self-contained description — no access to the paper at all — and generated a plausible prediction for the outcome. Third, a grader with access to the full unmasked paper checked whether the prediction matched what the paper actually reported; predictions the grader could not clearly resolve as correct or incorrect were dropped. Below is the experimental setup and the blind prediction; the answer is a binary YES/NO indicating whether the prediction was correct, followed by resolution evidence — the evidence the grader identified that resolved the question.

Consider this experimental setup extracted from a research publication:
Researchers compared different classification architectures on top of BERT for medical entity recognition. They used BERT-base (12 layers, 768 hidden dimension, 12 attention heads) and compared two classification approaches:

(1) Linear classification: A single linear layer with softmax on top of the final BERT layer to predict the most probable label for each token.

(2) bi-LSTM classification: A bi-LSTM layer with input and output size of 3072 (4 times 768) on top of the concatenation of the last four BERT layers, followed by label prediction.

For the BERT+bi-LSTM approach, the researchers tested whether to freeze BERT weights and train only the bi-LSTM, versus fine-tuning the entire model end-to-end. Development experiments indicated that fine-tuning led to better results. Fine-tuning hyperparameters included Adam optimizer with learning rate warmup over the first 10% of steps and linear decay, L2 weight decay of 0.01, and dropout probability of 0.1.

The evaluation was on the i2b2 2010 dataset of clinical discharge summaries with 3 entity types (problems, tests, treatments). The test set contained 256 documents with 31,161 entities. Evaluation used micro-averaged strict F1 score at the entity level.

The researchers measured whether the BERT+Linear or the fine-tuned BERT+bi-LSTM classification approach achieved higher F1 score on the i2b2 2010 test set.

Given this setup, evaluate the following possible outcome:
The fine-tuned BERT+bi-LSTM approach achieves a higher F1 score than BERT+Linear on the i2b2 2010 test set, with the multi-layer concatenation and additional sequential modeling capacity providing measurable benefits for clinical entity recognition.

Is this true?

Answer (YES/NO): NO